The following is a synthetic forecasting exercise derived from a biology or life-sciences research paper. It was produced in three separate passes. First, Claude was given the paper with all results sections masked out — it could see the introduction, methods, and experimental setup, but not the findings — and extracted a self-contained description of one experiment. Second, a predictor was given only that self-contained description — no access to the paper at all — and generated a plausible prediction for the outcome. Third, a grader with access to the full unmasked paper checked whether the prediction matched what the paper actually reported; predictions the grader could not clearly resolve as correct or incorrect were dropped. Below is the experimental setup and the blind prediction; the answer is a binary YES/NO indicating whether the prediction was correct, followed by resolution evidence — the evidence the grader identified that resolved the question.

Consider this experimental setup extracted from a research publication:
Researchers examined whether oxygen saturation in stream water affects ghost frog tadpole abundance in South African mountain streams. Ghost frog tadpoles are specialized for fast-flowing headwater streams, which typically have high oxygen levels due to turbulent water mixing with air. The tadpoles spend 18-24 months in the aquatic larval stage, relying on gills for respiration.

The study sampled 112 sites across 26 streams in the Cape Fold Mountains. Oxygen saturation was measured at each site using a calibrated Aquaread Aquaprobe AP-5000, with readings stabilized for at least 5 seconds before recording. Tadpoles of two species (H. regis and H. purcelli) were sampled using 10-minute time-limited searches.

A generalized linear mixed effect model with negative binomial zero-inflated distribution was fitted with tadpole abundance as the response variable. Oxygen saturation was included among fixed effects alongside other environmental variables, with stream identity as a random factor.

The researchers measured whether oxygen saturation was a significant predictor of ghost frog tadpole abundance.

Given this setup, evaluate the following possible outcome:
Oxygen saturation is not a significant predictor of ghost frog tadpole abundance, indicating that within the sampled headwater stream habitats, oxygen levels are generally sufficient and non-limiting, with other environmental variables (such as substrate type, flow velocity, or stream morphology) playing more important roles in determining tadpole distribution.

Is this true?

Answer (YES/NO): NO